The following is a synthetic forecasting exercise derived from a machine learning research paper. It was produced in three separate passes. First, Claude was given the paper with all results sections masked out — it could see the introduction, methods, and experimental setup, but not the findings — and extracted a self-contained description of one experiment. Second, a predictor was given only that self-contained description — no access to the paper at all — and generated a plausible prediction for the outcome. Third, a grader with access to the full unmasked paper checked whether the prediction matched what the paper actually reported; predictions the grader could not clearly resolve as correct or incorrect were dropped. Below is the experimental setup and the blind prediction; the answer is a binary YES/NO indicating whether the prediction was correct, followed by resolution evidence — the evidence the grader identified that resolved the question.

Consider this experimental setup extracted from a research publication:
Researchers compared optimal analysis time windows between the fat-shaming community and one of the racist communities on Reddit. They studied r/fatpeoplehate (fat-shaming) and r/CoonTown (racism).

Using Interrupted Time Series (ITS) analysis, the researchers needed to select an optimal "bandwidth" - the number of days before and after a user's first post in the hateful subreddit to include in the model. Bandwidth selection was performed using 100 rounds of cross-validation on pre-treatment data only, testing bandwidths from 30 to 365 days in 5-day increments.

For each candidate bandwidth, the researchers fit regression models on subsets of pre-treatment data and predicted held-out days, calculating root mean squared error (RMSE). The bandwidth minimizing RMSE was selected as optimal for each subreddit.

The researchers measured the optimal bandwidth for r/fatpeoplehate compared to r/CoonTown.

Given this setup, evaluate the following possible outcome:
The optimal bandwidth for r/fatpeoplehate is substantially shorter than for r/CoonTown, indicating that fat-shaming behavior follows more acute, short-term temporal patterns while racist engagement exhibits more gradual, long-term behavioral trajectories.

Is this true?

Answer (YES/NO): NO